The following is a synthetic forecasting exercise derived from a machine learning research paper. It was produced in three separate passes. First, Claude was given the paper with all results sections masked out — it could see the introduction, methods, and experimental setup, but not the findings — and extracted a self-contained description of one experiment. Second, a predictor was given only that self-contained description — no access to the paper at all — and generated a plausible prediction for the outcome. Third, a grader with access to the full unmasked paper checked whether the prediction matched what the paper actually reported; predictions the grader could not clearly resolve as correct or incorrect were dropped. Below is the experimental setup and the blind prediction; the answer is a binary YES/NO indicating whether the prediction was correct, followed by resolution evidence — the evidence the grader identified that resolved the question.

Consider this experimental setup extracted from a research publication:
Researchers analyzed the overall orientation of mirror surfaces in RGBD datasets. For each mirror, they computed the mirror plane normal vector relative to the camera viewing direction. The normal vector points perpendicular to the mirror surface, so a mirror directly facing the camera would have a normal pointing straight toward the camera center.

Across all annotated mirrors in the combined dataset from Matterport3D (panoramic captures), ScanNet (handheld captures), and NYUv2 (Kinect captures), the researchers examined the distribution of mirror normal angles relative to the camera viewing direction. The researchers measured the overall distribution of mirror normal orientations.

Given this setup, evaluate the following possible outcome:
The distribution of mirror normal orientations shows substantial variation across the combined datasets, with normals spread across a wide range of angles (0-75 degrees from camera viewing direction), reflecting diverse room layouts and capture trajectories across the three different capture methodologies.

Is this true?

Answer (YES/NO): NO